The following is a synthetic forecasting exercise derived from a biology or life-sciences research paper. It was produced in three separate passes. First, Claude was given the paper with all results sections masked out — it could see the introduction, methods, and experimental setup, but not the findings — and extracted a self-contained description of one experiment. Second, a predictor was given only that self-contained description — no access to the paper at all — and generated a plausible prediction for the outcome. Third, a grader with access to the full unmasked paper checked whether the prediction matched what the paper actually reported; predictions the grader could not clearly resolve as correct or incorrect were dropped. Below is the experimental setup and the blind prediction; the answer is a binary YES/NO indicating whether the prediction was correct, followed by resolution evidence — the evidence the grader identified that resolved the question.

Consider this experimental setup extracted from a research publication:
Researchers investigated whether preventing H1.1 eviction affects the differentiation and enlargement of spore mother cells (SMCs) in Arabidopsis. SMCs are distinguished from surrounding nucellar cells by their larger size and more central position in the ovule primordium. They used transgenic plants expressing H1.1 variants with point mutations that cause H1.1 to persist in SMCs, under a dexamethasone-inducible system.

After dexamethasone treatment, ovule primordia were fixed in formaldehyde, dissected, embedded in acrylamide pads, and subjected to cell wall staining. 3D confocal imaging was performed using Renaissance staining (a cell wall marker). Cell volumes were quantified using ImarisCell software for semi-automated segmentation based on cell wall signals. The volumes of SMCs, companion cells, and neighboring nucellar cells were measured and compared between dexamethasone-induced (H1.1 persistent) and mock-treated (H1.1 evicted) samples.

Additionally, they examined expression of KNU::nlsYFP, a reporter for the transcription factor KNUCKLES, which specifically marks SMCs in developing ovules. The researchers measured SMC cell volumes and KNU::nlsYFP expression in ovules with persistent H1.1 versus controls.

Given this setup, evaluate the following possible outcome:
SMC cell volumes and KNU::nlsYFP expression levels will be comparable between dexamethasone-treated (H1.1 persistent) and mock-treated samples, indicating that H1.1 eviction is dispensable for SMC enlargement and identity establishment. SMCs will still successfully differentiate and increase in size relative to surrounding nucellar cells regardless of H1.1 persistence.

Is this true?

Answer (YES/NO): NO